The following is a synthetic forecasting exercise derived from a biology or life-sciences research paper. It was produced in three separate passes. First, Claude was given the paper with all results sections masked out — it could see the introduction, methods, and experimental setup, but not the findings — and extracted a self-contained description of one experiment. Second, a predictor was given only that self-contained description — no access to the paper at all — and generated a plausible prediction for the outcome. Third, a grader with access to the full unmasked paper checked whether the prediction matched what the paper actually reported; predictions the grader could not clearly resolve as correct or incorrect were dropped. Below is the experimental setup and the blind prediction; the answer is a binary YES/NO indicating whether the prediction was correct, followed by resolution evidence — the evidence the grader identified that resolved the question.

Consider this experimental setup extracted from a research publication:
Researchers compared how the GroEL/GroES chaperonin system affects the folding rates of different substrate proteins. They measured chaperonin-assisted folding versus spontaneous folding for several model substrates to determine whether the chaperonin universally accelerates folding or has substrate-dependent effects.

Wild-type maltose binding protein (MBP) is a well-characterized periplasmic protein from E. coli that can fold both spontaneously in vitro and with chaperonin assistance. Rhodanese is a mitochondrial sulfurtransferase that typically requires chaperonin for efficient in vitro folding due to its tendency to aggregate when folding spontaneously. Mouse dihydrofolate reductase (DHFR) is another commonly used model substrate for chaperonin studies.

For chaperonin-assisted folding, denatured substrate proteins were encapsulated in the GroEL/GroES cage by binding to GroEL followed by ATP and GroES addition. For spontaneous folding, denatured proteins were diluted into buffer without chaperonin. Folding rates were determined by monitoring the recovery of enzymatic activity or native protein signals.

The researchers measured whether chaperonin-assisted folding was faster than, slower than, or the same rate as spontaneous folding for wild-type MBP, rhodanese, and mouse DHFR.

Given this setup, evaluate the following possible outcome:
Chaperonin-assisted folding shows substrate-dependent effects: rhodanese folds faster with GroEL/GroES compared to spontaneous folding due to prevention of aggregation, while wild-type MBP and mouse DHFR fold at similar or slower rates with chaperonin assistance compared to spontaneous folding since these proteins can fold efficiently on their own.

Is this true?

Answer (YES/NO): NO